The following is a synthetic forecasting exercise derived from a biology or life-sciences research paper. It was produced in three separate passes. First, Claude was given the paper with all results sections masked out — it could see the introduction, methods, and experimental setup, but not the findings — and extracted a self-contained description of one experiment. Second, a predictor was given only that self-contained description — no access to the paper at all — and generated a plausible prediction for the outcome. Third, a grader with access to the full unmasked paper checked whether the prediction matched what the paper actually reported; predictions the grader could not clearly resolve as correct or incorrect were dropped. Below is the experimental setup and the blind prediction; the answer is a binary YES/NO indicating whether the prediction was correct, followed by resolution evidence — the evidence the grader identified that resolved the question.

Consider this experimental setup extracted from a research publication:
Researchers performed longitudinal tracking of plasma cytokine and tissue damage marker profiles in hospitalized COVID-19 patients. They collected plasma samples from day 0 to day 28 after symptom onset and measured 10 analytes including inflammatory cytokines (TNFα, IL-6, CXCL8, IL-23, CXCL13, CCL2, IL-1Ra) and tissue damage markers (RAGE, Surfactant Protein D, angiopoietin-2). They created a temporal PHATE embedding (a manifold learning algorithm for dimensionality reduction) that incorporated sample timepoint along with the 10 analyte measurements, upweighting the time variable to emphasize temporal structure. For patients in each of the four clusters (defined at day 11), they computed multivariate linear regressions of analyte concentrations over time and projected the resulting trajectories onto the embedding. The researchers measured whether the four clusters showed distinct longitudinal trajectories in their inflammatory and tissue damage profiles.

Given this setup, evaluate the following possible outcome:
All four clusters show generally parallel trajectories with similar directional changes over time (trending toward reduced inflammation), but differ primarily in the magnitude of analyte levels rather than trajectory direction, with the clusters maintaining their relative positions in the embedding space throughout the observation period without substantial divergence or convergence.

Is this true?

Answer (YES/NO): NO